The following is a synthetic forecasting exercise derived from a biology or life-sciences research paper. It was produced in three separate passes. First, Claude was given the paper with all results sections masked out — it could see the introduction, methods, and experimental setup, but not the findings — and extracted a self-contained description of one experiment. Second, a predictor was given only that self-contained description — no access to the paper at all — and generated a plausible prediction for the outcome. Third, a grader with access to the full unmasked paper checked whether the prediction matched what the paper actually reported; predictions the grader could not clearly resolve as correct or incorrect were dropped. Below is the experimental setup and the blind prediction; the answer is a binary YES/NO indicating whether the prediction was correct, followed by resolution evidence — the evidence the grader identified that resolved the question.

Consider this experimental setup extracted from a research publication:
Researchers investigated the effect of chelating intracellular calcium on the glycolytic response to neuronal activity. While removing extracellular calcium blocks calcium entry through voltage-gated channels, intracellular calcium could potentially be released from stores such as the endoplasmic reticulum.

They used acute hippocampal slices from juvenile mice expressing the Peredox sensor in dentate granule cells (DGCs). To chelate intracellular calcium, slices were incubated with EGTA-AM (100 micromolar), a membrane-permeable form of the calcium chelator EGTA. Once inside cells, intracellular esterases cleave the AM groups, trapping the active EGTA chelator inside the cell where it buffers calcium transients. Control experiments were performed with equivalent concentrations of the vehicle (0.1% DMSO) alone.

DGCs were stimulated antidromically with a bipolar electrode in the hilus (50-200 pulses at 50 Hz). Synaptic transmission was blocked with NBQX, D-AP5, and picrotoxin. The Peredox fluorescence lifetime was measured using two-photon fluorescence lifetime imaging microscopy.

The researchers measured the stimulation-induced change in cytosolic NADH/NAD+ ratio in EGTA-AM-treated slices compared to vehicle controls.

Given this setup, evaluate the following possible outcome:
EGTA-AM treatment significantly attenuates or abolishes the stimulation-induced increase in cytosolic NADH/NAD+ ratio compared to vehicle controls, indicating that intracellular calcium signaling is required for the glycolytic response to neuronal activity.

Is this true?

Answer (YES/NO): NO